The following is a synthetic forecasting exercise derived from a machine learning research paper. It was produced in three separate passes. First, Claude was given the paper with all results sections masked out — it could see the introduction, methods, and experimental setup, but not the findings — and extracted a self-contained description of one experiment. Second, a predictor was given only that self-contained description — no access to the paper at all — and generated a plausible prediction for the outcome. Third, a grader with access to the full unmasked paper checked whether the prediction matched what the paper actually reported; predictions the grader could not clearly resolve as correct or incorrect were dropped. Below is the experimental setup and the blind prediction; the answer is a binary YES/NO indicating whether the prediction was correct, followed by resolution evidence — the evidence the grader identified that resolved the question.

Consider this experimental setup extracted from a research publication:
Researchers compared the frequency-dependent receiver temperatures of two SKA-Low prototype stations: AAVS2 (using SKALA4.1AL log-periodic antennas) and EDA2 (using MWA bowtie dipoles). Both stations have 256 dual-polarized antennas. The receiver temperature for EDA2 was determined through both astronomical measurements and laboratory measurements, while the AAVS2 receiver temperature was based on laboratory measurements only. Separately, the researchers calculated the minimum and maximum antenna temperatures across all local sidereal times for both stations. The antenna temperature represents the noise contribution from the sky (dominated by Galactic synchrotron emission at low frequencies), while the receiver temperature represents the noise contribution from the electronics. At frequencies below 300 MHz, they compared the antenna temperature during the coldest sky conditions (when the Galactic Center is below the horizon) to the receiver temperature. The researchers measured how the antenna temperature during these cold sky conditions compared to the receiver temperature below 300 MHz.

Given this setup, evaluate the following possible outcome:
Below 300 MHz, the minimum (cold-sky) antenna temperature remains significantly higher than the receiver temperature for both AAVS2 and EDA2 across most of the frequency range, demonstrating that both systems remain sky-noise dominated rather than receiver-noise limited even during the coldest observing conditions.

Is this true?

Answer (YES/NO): YES